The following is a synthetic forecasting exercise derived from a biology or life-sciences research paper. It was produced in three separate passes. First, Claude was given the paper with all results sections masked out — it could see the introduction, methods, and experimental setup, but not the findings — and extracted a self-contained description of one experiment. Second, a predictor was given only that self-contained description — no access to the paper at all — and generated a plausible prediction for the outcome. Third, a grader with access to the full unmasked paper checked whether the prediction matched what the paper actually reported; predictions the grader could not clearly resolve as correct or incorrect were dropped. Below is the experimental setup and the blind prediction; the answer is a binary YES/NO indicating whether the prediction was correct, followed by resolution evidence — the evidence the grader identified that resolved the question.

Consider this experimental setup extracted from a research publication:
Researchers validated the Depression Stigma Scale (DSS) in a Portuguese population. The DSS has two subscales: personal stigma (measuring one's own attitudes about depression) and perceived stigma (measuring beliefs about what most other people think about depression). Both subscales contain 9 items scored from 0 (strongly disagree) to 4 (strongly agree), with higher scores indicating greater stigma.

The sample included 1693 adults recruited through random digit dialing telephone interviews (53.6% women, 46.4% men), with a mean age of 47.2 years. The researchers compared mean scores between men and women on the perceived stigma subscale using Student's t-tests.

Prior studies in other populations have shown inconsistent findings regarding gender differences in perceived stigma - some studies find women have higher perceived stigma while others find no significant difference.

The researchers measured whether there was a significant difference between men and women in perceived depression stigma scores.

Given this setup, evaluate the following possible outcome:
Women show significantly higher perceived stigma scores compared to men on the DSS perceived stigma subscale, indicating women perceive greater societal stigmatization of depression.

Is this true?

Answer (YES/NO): NO